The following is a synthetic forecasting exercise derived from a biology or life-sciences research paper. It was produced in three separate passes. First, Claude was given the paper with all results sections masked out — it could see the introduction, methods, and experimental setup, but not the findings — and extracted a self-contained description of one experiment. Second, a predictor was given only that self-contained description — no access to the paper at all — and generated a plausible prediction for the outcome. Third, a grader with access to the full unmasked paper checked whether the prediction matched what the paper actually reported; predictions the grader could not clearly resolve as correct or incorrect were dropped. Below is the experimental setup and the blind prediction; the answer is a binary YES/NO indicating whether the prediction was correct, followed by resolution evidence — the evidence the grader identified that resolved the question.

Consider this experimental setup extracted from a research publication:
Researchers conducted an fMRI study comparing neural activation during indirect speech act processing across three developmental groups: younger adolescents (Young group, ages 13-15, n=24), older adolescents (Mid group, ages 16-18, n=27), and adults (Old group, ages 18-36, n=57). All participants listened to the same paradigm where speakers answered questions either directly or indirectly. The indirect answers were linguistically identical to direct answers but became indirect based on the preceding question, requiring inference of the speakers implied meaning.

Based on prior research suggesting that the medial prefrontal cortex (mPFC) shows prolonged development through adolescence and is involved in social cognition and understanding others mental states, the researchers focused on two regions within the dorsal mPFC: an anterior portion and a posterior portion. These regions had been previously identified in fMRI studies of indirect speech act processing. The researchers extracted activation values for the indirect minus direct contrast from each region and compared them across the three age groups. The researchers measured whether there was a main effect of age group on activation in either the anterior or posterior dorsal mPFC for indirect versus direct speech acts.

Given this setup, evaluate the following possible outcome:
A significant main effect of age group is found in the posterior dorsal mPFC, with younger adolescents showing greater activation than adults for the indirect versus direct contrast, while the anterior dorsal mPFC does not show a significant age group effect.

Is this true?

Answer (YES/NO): NO